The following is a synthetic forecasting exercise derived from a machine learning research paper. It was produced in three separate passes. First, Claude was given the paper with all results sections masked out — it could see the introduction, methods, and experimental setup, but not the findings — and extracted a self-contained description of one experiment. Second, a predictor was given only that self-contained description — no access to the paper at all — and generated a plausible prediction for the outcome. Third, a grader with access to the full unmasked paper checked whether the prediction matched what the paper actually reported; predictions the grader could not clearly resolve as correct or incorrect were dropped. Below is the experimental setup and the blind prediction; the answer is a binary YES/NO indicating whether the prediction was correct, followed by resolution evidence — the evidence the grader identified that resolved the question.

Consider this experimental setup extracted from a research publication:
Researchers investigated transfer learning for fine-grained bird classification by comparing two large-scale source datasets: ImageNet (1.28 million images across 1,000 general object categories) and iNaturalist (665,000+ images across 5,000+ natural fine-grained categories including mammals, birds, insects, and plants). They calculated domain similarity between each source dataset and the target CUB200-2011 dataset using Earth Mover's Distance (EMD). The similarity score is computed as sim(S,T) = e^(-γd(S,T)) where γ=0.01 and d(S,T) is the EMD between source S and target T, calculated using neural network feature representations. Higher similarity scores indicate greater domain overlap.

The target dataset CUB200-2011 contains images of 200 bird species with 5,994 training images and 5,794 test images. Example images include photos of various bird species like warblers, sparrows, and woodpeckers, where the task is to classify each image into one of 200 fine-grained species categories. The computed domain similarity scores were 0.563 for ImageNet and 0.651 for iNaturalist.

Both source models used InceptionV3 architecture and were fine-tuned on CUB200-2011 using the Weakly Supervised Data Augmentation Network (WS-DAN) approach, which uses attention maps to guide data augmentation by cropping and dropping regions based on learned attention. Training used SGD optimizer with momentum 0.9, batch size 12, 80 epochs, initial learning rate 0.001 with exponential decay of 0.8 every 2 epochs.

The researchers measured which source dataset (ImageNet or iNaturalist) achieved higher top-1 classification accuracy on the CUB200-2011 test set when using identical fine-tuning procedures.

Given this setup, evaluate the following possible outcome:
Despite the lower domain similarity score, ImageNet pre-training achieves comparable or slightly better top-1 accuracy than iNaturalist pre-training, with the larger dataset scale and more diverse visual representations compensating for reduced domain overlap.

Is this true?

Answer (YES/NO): NO